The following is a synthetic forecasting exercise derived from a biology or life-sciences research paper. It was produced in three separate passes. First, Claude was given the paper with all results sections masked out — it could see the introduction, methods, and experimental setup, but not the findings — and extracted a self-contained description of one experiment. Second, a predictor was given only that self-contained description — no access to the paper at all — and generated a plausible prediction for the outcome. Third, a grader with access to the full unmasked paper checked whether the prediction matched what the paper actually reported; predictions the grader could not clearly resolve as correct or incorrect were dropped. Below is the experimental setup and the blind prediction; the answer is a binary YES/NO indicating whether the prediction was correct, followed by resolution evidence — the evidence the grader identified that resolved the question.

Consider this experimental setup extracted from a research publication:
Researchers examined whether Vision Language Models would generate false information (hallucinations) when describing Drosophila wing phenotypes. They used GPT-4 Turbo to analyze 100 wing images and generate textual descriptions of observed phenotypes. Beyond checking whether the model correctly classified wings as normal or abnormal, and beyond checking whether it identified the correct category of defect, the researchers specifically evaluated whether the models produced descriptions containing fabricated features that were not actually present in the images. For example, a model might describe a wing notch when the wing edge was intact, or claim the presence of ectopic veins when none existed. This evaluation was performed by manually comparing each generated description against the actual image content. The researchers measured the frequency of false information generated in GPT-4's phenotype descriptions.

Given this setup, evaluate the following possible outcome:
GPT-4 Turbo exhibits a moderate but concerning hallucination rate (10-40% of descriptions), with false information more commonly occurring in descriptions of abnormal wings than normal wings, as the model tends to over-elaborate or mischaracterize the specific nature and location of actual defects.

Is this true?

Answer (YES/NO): NO